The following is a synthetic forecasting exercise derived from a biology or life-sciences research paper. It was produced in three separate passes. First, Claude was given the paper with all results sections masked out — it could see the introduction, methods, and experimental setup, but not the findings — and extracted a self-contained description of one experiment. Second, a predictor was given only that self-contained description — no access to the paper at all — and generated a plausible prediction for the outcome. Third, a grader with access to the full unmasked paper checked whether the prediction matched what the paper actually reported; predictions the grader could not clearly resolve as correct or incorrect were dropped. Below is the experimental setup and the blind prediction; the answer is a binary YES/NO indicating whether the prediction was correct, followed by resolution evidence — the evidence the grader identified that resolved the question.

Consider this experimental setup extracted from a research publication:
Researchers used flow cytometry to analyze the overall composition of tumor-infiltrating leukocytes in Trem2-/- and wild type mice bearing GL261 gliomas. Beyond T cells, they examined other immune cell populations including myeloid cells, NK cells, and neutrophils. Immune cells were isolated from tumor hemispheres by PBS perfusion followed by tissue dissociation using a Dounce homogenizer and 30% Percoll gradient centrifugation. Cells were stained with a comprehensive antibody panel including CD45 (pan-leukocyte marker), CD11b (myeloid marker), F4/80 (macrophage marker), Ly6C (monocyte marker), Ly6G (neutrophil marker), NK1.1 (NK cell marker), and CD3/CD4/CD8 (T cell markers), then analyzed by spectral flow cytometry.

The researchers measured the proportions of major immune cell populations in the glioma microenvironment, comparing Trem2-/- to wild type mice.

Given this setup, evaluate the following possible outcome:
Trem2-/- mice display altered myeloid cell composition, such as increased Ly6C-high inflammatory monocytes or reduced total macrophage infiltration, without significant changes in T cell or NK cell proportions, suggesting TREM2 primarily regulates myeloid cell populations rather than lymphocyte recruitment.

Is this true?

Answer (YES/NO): NO